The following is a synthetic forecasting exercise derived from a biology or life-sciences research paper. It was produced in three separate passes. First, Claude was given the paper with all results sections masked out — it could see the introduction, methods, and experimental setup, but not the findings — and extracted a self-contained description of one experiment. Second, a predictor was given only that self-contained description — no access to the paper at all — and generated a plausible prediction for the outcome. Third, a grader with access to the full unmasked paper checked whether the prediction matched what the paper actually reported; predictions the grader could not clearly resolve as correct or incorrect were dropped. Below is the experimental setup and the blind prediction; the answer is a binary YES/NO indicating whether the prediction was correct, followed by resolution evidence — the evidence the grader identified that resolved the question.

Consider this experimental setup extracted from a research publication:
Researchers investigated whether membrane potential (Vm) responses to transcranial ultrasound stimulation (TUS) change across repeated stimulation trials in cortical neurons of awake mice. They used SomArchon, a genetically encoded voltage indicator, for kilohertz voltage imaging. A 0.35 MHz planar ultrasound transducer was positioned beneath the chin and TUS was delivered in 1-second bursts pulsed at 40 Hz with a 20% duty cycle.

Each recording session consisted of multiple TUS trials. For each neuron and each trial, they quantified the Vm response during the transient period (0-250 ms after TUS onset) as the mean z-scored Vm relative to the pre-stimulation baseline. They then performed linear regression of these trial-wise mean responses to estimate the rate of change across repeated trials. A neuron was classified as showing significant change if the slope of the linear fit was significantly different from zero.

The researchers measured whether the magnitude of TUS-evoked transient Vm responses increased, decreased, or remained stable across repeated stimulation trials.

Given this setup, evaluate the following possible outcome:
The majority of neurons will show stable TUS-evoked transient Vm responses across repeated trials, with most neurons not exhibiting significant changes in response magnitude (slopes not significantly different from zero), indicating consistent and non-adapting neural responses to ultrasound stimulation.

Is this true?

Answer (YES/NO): NO